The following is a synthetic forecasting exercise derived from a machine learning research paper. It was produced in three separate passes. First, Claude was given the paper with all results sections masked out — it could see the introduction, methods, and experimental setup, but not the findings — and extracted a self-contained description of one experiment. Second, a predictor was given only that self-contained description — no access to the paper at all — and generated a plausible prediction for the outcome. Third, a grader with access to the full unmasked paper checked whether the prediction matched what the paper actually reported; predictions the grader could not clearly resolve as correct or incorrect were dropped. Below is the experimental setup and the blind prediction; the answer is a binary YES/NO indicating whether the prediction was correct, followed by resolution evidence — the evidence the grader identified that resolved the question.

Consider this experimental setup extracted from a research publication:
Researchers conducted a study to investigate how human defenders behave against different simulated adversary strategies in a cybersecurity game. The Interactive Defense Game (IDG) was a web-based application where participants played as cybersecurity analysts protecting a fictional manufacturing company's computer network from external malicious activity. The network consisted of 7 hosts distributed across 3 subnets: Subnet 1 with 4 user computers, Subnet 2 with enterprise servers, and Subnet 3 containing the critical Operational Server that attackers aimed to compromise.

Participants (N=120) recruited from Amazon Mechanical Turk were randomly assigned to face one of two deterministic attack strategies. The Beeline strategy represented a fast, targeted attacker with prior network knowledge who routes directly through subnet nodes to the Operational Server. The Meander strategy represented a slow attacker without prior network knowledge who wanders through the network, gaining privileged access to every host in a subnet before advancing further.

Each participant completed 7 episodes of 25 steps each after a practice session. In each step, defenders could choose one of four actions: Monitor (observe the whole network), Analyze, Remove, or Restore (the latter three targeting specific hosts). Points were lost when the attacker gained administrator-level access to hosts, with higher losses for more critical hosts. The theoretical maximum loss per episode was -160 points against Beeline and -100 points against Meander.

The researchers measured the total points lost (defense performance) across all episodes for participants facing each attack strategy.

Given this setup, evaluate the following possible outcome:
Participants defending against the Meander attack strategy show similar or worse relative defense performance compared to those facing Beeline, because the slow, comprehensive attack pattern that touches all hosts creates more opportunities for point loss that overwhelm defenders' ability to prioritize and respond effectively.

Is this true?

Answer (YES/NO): NO